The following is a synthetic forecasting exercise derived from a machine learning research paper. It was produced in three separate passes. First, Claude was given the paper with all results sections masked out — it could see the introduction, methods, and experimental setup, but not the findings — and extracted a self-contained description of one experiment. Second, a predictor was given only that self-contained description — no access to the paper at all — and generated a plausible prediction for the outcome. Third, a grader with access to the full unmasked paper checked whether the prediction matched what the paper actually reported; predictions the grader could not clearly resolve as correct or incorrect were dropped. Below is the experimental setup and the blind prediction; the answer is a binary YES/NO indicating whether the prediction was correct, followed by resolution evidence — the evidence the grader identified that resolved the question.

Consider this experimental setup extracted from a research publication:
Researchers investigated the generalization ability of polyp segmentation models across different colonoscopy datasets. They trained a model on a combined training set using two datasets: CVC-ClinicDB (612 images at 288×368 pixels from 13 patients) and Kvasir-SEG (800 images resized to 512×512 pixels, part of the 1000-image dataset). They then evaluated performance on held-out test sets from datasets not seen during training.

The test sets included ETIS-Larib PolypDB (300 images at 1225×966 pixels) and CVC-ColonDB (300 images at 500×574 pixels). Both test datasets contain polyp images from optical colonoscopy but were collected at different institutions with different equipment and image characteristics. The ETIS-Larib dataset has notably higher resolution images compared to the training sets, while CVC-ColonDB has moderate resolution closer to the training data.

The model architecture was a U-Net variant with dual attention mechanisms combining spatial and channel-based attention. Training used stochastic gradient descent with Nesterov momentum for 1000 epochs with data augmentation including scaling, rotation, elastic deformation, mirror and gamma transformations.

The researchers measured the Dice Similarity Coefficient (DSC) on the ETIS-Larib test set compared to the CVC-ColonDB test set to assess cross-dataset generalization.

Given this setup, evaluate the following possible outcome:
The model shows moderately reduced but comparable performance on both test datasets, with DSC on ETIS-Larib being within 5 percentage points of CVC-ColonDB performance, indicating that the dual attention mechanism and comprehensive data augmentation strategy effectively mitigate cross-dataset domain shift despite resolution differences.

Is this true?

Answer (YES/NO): YES